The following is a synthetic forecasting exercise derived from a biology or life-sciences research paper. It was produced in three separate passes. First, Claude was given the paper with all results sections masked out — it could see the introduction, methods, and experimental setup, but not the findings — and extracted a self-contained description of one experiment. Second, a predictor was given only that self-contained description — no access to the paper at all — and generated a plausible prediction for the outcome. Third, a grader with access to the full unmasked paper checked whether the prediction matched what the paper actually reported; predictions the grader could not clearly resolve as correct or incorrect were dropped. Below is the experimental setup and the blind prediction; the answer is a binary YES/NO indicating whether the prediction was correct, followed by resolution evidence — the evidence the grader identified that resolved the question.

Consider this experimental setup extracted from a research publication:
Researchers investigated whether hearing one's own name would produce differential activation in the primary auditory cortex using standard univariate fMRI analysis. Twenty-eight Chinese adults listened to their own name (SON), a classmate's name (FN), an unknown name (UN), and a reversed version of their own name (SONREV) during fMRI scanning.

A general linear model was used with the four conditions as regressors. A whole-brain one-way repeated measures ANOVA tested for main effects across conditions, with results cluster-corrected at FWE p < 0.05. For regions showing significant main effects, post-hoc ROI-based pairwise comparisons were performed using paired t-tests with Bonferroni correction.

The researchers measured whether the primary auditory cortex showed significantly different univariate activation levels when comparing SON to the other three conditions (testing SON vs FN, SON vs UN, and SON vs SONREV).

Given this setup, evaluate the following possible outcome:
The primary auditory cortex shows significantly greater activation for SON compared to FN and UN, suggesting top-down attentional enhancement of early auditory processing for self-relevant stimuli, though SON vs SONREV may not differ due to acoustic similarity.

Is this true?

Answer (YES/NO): NO